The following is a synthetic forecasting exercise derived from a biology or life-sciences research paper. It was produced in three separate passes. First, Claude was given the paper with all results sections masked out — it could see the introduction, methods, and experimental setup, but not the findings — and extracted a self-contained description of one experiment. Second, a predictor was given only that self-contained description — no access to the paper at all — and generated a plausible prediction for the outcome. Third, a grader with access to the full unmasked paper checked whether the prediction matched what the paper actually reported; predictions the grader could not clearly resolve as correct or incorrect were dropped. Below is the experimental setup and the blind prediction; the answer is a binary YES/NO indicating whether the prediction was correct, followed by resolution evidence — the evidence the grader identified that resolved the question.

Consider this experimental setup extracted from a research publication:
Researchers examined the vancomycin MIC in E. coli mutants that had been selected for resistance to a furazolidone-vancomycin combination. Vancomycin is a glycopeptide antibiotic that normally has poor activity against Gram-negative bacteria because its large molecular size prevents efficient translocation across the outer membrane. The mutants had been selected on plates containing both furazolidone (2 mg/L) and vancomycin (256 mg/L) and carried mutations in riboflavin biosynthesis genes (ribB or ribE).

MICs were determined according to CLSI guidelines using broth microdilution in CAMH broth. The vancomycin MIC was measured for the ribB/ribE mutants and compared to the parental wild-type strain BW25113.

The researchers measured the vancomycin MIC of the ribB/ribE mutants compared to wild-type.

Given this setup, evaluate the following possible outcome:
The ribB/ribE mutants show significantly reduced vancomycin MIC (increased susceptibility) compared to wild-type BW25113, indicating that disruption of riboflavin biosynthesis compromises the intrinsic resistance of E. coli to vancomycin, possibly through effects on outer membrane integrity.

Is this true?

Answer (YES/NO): NO